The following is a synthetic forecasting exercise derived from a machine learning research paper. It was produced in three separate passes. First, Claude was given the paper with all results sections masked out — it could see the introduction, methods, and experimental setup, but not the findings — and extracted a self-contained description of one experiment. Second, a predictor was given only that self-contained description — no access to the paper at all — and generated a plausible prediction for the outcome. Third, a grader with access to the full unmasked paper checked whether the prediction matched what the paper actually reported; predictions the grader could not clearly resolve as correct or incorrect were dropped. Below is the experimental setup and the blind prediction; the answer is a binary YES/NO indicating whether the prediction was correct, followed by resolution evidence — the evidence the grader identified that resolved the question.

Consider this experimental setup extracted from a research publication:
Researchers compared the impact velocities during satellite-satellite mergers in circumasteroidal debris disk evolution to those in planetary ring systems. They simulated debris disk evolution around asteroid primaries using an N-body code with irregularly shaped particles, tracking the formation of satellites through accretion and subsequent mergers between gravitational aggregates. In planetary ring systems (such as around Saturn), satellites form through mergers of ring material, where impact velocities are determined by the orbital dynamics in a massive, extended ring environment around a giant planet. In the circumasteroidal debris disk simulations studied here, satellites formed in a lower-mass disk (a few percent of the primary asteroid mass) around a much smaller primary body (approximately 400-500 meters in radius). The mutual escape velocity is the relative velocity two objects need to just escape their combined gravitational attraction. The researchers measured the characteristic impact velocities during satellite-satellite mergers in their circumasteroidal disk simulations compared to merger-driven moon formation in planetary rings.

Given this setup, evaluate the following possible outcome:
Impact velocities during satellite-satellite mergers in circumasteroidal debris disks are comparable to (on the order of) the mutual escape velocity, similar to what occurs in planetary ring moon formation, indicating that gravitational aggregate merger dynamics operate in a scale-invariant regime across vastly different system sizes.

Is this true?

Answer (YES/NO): NO